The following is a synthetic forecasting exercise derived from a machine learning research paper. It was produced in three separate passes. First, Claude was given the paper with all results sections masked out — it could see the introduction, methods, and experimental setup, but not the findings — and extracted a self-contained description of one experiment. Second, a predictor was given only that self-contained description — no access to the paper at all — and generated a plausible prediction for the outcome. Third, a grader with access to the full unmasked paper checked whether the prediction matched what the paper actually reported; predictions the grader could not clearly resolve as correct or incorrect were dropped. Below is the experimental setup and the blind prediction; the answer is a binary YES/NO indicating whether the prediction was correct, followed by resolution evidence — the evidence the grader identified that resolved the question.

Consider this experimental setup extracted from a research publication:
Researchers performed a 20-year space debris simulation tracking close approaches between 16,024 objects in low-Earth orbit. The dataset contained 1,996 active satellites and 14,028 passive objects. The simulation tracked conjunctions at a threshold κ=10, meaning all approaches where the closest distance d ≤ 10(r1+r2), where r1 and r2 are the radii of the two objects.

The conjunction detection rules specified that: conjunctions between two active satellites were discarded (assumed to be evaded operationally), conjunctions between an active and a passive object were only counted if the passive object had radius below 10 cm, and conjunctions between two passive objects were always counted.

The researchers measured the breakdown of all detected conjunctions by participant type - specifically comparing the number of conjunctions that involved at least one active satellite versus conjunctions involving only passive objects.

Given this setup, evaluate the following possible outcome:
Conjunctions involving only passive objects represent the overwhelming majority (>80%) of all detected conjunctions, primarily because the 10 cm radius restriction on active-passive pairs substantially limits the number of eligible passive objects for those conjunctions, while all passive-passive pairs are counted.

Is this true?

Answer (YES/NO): NO